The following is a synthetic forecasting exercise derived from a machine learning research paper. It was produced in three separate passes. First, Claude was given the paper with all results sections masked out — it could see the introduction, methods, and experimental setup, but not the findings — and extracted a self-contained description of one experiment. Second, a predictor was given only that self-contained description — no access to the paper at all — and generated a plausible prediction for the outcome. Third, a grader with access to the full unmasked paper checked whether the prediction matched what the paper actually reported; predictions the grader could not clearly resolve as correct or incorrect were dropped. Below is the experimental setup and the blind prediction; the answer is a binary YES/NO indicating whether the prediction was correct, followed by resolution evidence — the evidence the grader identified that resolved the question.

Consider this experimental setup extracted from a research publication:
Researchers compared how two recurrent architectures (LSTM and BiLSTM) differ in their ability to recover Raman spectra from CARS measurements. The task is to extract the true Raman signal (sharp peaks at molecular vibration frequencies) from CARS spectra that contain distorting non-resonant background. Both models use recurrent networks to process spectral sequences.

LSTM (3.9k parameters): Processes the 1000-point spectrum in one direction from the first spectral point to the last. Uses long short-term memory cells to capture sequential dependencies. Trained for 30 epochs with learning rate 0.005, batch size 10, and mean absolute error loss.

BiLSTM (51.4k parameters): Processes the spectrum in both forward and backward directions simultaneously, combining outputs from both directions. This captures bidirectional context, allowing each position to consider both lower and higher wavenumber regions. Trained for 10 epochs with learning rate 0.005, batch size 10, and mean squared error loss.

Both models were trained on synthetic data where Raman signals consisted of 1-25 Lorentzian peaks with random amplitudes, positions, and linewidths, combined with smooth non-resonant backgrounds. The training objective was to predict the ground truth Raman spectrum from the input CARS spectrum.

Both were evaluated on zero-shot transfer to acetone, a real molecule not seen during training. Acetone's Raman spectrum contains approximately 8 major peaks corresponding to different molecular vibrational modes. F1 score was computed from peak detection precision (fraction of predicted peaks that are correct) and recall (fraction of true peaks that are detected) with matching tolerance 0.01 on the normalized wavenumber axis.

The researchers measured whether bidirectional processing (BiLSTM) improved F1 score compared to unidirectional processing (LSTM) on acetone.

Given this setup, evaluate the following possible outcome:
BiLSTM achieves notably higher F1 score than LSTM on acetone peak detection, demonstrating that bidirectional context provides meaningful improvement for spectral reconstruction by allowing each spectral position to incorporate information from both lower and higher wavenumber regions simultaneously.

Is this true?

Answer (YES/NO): YES